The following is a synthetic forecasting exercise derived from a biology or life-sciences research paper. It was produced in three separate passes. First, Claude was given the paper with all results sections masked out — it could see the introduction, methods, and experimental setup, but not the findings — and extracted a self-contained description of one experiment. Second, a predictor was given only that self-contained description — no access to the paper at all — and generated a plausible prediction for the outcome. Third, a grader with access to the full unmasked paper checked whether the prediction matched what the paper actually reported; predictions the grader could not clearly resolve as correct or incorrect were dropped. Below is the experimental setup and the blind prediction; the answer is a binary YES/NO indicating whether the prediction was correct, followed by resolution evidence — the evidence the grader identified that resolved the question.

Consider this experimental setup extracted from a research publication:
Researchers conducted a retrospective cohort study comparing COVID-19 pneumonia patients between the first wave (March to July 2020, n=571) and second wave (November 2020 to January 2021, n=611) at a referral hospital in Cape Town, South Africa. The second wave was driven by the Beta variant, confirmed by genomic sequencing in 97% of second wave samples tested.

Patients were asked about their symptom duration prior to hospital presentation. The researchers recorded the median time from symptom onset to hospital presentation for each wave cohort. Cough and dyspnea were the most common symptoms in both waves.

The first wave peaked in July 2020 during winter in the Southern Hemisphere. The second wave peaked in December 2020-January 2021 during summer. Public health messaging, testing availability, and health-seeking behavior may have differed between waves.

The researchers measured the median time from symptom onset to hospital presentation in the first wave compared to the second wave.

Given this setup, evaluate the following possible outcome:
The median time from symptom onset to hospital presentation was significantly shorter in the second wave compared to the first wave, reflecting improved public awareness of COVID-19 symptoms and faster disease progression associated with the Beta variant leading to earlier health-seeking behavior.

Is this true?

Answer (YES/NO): NO